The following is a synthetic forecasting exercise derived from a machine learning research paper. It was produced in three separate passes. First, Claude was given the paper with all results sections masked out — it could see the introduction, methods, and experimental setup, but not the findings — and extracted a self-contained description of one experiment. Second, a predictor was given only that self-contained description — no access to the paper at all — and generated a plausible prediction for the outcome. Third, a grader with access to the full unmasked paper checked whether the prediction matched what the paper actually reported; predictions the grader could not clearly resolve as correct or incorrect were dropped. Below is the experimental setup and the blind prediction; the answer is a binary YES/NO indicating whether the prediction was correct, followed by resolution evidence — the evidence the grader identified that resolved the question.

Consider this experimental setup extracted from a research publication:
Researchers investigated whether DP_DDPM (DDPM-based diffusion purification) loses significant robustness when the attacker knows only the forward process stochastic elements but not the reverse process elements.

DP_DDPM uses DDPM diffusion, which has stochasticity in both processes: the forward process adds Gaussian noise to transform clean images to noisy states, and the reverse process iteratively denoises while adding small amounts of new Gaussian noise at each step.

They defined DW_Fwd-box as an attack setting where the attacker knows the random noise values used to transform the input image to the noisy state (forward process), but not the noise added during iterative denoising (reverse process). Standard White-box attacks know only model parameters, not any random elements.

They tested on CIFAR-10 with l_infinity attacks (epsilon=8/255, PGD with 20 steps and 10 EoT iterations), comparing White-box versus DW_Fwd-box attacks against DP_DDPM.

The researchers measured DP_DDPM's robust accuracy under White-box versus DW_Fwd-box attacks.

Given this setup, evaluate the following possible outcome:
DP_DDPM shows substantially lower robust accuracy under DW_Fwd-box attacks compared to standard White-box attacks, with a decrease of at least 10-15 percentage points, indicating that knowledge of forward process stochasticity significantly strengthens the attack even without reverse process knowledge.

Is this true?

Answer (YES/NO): NO